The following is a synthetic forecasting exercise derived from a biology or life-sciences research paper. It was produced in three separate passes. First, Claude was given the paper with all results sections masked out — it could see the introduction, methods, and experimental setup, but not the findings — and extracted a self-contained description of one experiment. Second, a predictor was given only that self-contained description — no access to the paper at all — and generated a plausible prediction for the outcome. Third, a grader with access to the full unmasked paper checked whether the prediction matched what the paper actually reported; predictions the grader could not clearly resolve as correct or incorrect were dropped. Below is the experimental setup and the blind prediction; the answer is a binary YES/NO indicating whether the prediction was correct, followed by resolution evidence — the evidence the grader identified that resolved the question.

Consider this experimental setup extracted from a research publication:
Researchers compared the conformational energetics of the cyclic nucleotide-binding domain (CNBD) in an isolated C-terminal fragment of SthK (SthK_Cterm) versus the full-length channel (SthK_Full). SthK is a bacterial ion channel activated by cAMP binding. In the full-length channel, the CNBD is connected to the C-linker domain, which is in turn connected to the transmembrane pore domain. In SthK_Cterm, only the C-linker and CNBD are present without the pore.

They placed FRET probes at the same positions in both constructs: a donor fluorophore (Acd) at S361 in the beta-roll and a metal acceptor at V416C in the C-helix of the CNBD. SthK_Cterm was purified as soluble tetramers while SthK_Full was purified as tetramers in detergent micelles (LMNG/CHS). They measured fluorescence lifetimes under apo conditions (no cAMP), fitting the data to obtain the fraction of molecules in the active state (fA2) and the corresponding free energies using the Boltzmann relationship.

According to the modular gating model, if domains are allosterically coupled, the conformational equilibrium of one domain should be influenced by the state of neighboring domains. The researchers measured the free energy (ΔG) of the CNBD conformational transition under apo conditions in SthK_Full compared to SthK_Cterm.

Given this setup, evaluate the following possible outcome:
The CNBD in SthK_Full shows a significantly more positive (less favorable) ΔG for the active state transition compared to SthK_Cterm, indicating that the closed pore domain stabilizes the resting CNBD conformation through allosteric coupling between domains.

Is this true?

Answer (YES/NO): NO